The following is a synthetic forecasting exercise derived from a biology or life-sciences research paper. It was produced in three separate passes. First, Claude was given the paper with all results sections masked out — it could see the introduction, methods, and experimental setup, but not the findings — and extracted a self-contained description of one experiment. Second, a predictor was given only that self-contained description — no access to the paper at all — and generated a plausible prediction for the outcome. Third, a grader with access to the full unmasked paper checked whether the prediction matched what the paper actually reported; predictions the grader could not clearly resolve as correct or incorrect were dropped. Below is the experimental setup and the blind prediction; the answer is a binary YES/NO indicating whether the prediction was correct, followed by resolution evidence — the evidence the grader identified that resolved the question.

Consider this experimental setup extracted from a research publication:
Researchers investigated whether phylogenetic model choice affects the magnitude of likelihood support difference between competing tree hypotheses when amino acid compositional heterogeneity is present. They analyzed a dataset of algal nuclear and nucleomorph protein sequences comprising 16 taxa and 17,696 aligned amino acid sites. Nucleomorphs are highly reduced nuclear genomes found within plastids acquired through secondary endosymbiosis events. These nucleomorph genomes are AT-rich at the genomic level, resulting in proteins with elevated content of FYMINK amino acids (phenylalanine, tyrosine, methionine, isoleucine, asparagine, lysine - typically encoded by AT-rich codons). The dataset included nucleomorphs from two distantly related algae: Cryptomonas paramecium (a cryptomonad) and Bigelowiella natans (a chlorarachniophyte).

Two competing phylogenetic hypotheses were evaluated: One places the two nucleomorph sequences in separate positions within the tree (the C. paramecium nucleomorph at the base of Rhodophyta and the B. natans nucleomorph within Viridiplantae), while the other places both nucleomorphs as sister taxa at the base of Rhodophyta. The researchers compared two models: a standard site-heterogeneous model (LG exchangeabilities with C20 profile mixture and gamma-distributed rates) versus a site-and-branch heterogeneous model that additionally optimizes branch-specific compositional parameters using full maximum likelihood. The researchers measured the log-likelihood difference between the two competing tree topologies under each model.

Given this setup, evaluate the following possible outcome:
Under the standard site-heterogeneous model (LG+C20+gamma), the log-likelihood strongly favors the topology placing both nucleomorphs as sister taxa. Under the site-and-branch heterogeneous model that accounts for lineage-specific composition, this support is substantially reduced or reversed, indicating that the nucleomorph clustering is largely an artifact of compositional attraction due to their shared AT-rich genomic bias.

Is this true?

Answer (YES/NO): YES